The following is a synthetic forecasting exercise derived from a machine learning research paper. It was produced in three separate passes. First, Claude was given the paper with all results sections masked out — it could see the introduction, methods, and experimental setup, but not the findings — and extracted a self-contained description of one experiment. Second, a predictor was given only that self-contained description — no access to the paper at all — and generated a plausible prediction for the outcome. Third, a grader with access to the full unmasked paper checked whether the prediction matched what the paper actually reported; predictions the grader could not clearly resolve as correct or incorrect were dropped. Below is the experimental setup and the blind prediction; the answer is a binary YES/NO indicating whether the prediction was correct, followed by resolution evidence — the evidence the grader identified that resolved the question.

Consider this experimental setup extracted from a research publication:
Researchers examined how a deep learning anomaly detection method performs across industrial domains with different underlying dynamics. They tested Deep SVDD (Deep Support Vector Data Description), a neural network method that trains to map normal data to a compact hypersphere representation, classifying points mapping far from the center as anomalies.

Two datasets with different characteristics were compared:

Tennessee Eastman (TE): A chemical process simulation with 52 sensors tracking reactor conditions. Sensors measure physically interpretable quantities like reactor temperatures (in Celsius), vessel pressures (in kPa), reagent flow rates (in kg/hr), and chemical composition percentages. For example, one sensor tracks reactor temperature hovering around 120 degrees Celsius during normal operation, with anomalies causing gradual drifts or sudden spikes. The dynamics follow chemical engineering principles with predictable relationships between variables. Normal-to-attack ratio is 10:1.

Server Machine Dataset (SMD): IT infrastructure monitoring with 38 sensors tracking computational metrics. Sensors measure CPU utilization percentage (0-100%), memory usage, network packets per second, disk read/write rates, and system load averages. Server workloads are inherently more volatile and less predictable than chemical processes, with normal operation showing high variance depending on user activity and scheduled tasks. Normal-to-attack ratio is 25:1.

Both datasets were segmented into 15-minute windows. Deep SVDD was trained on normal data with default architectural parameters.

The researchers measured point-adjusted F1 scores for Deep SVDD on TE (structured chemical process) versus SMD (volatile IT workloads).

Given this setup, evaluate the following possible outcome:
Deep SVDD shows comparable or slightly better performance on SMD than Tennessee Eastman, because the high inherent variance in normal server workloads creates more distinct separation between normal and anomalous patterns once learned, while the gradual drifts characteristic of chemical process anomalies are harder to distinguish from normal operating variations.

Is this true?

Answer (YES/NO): NO